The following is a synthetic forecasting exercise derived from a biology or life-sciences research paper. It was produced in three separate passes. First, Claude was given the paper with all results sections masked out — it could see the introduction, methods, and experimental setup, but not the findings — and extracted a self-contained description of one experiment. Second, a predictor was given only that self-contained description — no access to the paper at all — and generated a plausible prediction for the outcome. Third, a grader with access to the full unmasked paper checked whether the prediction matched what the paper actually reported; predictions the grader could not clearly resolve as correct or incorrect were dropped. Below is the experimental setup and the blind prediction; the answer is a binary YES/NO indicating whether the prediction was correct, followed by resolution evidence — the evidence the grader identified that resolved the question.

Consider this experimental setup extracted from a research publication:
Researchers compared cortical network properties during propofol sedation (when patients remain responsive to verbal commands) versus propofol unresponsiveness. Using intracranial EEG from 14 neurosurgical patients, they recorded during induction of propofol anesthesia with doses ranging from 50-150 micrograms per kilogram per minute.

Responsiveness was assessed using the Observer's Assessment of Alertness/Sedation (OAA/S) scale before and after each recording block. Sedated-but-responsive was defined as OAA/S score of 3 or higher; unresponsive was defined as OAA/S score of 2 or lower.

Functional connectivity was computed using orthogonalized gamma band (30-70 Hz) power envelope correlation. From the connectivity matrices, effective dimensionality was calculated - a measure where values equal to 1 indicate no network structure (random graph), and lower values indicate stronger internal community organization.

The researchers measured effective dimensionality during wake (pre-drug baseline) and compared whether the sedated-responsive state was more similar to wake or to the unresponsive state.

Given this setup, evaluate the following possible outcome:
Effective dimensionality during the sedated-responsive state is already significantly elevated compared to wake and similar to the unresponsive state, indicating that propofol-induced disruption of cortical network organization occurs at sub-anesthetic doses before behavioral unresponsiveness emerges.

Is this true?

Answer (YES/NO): NO